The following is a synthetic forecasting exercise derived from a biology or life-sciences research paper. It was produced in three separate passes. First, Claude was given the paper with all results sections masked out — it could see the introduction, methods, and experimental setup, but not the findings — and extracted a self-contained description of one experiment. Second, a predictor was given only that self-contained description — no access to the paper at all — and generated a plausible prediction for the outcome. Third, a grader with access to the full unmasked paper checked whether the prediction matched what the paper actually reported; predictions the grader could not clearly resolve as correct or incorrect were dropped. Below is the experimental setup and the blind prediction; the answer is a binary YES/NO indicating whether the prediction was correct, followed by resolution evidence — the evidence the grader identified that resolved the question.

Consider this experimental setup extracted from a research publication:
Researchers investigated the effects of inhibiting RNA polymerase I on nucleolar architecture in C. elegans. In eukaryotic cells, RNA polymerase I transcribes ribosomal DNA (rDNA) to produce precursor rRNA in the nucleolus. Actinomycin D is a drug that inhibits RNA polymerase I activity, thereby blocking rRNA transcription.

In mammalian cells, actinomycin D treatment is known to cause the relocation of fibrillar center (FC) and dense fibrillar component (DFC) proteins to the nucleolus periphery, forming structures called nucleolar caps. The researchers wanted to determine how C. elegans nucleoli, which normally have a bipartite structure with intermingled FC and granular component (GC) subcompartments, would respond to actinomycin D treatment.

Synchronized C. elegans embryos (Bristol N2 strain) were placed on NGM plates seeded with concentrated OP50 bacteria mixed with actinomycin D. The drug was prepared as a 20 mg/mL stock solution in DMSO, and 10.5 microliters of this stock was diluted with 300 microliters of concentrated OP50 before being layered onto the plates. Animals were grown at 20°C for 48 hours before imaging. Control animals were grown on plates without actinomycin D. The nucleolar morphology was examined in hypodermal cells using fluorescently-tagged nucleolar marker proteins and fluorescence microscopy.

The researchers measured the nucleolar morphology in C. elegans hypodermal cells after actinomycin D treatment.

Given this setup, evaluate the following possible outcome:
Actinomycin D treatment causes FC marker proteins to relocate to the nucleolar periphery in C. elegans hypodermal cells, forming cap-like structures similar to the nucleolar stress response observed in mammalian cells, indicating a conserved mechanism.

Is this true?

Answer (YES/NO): NO